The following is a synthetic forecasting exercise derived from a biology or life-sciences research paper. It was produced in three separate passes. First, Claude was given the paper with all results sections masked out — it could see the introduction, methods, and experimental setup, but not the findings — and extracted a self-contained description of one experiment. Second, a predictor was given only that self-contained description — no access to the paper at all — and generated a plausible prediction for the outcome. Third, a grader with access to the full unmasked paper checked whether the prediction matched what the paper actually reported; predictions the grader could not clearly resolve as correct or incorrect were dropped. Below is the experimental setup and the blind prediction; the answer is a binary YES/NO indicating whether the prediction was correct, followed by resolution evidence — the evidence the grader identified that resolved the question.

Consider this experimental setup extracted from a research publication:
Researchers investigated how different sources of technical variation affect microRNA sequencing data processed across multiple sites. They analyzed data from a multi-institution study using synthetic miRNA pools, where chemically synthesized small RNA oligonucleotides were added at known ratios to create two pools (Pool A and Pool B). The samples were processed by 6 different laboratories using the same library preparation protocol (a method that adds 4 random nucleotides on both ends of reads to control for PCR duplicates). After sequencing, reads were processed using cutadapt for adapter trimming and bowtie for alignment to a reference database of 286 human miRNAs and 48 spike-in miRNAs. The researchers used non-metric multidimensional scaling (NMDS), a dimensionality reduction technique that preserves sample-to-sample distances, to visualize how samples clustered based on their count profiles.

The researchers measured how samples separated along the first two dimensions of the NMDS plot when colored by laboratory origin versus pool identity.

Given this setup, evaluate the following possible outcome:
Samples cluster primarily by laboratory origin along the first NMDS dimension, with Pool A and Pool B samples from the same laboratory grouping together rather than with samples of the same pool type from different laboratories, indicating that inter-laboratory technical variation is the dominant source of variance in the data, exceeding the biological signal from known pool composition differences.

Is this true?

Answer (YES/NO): YES